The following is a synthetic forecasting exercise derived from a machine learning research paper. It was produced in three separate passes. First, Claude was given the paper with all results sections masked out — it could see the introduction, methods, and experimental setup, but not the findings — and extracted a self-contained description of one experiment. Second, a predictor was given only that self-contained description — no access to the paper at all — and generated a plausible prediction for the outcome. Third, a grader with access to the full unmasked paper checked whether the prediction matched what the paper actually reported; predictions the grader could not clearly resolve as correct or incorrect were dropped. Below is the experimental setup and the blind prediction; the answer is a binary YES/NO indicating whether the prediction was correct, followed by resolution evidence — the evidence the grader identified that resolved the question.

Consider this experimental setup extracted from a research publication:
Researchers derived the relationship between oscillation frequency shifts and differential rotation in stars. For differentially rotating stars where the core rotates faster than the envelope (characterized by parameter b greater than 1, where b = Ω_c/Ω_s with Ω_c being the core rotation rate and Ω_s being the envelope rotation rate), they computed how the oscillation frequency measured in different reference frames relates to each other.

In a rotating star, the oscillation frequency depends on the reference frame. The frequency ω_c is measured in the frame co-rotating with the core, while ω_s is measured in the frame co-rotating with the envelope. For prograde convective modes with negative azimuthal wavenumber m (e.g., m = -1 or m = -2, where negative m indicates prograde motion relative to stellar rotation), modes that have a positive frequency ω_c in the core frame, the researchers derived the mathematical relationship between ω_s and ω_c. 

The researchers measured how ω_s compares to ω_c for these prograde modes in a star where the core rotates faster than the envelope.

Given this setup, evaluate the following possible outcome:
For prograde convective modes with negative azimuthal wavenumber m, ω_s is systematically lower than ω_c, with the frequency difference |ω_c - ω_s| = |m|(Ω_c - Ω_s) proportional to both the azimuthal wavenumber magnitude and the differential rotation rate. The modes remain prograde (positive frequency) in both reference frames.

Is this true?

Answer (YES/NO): NO